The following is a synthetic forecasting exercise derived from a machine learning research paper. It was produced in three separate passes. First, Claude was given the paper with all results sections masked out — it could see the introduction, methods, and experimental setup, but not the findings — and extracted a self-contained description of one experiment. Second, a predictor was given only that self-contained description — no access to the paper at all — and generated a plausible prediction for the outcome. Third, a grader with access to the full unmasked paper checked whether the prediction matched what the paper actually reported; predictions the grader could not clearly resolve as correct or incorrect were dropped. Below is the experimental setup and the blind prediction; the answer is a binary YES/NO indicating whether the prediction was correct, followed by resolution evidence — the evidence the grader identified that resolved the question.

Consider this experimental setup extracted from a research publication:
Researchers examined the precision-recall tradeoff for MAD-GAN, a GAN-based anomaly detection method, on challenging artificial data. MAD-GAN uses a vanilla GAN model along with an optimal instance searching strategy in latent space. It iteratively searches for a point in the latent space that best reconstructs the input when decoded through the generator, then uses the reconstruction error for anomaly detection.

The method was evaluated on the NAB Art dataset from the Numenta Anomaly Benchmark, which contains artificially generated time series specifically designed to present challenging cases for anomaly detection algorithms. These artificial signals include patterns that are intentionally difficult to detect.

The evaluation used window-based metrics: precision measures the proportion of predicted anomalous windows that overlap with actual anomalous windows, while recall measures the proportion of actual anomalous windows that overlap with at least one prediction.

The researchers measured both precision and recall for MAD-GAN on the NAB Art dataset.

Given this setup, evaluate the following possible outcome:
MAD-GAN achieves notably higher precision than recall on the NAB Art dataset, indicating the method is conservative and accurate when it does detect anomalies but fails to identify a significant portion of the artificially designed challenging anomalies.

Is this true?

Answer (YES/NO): NO